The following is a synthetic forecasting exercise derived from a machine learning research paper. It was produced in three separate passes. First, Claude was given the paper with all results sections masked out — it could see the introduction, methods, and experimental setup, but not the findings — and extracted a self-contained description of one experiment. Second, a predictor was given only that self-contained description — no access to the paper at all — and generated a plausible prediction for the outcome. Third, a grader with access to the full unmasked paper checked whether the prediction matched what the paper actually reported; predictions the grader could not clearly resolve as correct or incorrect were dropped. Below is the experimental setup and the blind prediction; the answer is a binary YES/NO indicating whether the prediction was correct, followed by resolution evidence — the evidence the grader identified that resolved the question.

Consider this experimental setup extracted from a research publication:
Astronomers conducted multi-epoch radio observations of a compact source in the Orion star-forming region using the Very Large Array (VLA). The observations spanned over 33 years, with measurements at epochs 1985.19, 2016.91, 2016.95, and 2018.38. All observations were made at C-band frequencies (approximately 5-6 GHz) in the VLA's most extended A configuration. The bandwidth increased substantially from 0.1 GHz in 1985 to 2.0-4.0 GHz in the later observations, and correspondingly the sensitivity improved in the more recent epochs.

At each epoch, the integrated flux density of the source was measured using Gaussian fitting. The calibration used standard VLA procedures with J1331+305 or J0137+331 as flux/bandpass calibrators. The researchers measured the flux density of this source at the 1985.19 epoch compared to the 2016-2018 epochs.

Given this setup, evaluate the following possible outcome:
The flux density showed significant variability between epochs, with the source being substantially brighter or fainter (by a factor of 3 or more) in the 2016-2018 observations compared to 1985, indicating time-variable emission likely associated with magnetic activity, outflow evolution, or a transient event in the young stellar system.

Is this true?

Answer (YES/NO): NO